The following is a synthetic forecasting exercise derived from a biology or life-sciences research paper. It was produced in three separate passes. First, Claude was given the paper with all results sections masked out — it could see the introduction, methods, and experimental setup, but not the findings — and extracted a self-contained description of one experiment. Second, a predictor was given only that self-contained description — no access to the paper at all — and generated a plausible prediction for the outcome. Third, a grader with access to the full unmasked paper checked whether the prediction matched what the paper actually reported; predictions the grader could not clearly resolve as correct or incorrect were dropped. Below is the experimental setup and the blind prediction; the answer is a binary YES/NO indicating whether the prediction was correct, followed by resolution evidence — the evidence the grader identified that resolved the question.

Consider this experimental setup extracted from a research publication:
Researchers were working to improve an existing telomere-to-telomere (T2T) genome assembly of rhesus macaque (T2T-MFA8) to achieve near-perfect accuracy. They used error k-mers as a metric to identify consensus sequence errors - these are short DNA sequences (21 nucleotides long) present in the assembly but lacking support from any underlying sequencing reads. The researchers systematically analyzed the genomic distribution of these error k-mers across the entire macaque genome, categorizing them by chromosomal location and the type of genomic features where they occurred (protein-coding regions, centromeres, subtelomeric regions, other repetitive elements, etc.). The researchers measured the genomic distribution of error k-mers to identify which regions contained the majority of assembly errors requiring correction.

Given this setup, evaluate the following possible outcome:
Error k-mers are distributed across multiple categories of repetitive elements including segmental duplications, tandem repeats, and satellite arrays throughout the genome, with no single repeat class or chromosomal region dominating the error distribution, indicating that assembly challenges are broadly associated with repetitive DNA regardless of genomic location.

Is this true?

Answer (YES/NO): NO